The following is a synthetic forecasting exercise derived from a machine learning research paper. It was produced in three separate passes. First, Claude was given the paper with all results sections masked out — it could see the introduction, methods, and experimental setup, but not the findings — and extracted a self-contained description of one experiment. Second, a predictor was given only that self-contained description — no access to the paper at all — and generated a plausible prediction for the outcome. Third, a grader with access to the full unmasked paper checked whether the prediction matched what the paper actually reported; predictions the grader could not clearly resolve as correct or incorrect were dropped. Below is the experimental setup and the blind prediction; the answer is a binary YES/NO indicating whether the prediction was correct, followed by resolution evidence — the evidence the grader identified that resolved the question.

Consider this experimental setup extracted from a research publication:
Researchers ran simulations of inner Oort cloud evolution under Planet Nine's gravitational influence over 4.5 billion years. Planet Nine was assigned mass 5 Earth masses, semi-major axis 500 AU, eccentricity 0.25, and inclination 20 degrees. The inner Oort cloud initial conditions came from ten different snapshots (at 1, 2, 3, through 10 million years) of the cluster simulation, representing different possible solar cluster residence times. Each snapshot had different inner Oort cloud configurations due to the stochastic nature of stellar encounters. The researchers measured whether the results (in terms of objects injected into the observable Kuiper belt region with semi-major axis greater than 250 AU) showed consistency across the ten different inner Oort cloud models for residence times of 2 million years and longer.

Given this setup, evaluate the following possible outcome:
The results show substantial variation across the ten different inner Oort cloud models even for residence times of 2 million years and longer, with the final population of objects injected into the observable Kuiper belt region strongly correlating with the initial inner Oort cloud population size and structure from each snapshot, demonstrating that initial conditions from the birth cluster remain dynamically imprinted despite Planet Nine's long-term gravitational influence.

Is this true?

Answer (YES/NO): NO